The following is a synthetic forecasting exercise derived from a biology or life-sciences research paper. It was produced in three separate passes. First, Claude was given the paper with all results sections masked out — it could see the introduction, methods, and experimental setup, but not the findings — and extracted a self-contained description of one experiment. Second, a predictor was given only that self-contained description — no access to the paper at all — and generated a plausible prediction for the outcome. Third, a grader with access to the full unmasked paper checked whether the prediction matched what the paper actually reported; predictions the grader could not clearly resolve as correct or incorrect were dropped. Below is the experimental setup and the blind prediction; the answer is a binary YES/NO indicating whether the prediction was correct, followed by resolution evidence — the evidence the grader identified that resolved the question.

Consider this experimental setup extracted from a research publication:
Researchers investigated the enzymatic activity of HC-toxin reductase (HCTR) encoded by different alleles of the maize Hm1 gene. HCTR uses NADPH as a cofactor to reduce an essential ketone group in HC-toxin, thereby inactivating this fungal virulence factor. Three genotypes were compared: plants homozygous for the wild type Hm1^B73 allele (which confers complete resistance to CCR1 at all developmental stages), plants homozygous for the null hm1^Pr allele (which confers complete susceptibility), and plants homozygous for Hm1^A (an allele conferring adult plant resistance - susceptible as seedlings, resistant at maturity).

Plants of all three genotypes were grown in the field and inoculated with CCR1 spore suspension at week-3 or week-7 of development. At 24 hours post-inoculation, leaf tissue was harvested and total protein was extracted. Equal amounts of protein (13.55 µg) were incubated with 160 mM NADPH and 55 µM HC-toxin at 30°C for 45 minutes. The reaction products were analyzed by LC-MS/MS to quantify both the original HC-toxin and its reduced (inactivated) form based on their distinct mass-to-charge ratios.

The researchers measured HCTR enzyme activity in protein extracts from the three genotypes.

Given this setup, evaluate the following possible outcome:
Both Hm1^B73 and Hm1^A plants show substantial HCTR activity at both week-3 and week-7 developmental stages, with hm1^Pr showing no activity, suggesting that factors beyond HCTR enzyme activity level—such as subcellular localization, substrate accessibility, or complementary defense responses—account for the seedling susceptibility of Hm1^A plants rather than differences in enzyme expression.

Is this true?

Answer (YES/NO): NO